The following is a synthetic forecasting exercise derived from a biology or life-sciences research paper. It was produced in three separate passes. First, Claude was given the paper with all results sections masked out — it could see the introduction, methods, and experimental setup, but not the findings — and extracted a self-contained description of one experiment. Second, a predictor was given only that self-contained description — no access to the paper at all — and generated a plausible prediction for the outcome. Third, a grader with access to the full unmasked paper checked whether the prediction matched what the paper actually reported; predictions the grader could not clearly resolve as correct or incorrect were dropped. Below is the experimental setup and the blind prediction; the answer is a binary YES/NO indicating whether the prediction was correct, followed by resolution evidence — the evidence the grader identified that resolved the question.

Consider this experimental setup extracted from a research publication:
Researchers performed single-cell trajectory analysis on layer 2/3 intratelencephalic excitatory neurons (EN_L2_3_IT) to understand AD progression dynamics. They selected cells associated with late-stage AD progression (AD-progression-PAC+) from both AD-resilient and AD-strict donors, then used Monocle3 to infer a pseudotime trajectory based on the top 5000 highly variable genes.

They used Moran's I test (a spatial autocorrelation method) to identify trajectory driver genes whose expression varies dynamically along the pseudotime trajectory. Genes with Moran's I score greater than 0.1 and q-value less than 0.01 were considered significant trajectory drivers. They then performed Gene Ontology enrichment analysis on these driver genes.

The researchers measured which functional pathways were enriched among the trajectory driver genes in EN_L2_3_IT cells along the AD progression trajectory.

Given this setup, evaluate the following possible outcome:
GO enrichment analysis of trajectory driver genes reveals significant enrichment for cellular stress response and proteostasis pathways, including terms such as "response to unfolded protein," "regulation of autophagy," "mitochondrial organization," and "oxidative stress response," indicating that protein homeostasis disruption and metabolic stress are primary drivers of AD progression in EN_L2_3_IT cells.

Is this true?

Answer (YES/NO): NO